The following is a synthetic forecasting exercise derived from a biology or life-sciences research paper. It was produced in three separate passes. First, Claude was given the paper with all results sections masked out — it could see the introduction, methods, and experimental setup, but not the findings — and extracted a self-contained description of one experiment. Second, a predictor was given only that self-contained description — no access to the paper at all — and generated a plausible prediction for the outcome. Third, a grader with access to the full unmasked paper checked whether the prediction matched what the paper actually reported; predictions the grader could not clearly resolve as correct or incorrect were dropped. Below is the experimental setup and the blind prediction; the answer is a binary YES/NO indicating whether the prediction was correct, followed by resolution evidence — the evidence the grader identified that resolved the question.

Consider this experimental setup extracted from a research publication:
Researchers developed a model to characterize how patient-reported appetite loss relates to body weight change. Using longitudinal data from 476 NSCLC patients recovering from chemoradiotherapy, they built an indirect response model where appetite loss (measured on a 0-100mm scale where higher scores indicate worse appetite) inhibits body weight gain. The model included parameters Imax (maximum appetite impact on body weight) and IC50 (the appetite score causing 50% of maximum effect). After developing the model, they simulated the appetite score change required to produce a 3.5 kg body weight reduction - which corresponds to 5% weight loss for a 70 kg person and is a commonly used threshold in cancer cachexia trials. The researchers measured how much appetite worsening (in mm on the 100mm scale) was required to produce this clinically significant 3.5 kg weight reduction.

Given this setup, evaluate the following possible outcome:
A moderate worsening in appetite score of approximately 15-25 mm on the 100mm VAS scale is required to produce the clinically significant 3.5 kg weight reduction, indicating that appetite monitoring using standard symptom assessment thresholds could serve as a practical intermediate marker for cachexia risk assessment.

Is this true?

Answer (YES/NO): YES